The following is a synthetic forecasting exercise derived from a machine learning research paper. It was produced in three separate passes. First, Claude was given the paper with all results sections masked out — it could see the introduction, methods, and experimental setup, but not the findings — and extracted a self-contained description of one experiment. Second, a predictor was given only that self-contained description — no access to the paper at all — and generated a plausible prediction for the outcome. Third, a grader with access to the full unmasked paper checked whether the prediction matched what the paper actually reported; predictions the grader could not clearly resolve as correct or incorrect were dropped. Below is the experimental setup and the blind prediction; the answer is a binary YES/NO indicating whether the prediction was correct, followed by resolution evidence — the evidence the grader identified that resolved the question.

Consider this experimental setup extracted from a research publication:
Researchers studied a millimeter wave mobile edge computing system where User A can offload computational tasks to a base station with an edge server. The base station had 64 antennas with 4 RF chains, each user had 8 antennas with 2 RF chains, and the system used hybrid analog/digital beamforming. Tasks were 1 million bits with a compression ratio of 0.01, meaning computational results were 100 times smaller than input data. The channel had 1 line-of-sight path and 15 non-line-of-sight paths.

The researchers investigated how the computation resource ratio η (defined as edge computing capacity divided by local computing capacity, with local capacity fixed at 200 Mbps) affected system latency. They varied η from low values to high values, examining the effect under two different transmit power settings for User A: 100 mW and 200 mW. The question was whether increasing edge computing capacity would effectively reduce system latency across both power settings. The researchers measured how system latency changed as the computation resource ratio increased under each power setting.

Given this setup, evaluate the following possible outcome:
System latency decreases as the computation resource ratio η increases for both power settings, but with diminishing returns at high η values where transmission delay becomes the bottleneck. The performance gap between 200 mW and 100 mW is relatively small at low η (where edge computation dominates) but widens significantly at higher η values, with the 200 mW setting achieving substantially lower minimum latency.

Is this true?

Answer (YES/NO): NO